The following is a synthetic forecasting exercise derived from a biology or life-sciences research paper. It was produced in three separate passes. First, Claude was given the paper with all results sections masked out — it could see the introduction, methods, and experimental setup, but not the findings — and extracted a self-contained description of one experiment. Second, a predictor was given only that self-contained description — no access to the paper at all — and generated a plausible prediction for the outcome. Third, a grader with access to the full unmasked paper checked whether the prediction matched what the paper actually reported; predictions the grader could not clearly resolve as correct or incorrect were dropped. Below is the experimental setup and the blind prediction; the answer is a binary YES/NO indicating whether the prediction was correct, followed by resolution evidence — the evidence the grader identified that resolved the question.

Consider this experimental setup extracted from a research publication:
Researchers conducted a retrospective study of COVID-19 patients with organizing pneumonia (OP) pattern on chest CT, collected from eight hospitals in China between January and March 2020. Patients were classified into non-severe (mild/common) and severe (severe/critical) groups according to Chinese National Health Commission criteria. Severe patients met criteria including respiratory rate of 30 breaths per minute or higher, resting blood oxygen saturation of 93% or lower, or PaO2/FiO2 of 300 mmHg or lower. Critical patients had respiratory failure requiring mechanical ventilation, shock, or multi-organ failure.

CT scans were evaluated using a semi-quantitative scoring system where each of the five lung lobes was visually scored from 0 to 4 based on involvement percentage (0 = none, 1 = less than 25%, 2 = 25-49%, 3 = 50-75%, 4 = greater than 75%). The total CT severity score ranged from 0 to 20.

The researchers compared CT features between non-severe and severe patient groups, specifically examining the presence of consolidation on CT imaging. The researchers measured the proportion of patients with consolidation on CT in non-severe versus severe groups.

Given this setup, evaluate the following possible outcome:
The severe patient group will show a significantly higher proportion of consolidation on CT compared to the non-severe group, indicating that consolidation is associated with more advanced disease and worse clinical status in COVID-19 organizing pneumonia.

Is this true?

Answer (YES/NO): YES